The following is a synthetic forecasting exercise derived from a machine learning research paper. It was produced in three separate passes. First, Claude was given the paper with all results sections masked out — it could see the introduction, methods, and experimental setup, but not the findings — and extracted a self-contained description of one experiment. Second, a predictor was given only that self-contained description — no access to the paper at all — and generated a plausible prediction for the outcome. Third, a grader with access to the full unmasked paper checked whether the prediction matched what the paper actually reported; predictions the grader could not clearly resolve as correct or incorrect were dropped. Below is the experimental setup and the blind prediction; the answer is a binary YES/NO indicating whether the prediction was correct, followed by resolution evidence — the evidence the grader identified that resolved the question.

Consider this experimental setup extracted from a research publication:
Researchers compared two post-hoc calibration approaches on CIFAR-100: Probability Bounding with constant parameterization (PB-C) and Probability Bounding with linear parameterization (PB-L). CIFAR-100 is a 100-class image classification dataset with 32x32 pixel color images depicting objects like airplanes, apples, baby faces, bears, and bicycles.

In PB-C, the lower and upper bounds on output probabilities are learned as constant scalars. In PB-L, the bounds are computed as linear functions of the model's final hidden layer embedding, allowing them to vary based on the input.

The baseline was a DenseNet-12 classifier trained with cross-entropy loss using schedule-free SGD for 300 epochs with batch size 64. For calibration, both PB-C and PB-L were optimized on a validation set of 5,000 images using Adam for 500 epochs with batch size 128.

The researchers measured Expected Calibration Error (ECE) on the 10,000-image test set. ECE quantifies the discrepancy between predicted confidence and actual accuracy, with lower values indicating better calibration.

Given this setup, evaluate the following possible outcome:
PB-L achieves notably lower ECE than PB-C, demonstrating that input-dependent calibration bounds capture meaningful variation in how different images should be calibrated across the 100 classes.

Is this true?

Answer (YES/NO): NO